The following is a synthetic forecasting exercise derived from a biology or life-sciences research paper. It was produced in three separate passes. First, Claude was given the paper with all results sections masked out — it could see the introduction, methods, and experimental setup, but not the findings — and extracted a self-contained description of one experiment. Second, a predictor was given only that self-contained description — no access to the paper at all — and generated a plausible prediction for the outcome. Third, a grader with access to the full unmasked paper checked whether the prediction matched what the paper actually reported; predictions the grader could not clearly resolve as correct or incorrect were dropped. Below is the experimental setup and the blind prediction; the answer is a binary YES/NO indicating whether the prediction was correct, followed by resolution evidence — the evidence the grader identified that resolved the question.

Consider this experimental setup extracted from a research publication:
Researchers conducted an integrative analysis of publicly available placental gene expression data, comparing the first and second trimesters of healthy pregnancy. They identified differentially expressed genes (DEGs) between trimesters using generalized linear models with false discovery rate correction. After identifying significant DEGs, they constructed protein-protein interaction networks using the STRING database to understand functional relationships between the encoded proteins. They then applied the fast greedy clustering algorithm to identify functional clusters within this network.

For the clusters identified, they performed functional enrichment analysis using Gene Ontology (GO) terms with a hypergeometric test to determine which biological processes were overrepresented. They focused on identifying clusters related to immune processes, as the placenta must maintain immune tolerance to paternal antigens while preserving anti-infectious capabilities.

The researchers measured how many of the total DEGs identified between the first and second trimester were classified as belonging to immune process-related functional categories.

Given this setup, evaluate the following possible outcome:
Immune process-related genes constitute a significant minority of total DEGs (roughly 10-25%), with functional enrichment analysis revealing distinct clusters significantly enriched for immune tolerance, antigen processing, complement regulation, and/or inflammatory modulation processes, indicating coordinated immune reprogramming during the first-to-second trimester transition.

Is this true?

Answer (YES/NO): YES